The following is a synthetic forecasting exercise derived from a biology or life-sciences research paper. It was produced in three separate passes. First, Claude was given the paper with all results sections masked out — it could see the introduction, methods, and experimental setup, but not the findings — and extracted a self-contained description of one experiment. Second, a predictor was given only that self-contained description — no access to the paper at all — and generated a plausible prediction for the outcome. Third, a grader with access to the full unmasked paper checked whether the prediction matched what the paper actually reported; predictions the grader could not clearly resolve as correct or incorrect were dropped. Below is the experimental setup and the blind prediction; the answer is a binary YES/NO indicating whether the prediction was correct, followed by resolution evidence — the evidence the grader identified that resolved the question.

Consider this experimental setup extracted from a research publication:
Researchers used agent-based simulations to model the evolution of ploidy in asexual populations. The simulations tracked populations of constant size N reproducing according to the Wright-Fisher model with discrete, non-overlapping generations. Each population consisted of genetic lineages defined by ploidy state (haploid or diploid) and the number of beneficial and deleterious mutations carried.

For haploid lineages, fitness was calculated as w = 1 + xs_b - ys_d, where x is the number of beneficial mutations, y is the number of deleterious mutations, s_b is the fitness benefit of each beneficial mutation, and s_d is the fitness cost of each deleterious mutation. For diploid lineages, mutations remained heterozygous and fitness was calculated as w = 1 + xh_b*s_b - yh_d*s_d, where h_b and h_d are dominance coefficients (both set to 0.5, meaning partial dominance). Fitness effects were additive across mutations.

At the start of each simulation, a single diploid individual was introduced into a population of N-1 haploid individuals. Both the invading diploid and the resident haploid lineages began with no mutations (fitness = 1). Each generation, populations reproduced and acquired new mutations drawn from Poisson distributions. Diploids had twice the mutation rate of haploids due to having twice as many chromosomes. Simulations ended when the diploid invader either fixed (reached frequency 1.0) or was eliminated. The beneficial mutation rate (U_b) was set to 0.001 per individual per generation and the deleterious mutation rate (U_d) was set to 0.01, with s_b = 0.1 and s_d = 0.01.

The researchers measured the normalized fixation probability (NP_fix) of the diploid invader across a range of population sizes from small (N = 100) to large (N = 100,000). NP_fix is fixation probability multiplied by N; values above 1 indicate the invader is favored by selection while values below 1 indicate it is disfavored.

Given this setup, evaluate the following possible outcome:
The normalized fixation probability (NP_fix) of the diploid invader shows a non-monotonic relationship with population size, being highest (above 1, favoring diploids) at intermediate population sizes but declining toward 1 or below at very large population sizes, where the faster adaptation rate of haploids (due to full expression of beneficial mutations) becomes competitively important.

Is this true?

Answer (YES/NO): NO